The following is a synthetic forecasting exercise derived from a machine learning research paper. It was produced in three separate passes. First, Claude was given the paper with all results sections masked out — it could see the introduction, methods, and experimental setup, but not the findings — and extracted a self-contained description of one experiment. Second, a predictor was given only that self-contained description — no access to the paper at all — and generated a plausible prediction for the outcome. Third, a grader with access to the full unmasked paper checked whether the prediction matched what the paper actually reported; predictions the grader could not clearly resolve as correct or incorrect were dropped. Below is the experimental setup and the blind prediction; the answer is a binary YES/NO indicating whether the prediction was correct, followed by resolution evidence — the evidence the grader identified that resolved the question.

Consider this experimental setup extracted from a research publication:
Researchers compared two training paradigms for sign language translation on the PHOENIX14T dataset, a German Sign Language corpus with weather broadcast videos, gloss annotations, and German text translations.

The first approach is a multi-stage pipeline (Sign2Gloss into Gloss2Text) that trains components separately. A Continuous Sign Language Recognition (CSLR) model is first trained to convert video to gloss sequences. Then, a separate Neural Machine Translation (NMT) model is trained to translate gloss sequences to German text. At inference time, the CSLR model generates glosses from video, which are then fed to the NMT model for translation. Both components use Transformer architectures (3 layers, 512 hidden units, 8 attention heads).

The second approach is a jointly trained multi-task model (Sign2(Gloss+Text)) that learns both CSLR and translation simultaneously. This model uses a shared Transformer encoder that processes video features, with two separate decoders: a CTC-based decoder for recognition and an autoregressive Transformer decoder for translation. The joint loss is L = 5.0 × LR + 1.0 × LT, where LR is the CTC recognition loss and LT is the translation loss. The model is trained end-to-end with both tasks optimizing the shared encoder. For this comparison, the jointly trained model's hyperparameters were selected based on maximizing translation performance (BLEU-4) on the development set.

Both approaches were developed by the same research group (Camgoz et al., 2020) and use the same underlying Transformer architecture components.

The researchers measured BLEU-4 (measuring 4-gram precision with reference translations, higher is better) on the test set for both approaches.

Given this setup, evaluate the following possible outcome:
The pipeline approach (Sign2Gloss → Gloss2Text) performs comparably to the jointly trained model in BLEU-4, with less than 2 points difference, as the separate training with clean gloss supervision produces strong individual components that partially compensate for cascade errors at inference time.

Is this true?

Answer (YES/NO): YES